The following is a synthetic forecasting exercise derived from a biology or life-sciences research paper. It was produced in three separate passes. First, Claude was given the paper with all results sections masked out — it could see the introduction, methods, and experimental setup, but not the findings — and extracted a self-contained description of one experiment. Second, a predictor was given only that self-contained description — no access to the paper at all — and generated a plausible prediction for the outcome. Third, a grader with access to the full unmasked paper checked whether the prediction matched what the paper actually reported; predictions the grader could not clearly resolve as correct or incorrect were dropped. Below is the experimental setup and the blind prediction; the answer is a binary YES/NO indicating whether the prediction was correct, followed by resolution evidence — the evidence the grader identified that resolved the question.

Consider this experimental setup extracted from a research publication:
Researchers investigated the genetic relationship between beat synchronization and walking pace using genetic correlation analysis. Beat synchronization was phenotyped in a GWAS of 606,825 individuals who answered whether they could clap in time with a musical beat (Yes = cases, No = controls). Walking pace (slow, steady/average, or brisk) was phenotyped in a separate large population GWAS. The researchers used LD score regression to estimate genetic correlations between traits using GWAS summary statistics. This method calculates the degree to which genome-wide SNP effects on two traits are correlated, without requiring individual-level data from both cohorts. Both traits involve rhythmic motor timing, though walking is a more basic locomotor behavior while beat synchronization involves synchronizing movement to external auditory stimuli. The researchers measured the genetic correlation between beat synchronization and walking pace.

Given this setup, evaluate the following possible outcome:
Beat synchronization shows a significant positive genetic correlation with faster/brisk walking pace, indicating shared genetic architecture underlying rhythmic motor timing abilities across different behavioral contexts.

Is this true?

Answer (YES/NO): YES